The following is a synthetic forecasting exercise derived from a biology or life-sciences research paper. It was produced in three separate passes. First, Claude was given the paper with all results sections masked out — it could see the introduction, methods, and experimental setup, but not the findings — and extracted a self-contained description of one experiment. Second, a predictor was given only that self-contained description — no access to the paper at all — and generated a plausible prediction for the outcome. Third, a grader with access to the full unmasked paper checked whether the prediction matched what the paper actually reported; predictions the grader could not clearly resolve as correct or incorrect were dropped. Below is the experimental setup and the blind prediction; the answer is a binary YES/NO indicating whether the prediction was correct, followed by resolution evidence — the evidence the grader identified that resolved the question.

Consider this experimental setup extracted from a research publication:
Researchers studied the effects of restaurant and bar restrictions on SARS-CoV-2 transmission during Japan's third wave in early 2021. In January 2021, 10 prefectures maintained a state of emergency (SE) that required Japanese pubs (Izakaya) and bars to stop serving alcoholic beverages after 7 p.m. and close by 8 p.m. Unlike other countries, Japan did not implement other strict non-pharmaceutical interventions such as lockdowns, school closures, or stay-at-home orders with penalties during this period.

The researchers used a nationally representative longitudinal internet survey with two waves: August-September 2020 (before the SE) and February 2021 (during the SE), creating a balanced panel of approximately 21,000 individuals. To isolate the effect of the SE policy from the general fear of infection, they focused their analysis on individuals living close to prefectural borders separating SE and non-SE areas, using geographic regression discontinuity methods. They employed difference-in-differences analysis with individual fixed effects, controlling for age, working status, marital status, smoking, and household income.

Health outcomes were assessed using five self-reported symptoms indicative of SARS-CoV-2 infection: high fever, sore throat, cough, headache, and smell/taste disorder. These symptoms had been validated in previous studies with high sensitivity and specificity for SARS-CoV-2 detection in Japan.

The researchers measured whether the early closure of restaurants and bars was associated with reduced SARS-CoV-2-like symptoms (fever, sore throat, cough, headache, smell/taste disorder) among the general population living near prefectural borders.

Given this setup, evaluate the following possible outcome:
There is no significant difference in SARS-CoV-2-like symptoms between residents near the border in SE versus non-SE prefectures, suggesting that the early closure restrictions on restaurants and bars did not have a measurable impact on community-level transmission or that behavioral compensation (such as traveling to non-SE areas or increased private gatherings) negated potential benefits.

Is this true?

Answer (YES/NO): YES